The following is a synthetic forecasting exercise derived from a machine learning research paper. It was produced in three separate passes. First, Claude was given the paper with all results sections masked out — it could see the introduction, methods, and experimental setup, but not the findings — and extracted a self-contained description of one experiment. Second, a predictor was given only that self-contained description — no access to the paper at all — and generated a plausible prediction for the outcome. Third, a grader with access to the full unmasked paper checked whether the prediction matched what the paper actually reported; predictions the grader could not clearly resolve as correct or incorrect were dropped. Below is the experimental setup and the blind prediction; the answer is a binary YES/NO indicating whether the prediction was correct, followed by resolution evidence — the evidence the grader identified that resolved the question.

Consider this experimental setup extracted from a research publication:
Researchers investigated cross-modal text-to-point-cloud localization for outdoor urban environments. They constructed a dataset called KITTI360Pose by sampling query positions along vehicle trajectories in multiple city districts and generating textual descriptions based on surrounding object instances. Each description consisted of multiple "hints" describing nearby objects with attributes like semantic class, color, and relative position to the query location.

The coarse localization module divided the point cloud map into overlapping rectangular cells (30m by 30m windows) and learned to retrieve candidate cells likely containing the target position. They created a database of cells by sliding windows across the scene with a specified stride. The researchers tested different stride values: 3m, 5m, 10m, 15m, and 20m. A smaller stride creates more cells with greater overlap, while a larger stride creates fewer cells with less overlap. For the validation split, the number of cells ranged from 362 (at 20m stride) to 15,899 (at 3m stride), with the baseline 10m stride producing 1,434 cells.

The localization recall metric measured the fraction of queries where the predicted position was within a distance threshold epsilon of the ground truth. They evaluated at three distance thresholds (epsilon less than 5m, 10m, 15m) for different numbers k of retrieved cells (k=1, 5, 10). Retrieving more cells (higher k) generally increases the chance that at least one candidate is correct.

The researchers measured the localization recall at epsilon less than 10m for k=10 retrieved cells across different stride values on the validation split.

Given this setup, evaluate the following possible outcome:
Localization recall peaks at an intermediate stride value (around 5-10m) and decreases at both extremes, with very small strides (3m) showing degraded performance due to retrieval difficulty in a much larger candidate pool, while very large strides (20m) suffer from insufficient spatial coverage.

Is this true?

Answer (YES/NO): YES